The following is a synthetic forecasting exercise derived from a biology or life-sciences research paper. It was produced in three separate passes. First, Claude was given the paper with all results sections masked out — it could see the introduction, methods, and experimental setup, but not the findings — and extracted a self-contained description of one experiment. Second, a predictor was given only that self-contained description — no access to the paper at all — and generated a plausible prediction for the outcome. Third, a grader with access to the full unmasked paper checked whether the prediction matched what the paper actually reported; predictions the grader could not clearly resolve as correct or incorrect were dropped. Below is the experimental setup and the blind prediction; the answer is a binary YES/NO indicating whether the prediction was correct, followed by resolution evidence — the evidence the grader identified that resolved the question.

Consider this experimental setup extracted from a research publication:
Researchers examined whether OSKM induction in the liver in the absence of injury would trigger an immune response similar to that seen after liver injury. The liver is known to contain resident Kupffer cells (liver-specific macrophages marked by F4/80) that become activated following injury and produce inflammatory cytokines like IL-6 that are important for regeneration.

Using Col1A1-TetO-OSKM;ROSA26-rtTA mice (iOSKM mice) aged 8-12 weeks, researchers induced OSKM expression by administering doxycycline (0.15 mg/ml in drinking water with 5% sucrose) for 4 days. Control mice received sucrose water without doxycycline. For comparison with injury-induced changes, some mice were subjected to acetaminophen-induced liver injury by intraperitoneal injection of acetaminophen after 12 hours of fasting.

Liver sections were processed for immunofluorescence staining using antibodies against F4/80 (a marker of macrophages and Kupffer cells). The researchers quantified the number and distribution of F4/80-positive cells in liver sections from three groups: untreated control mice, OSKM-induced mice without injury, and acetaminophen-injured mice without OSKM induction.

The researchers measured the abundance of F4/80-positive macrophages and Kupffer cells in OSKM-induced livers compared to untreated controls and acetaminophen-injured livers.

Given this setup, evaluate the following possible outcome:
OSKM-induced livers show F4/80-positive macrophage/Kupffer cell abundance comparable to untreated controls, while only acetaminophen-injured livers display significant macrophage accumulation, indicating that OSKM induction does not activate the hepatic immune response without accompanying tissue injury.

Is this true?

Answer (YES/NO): YES